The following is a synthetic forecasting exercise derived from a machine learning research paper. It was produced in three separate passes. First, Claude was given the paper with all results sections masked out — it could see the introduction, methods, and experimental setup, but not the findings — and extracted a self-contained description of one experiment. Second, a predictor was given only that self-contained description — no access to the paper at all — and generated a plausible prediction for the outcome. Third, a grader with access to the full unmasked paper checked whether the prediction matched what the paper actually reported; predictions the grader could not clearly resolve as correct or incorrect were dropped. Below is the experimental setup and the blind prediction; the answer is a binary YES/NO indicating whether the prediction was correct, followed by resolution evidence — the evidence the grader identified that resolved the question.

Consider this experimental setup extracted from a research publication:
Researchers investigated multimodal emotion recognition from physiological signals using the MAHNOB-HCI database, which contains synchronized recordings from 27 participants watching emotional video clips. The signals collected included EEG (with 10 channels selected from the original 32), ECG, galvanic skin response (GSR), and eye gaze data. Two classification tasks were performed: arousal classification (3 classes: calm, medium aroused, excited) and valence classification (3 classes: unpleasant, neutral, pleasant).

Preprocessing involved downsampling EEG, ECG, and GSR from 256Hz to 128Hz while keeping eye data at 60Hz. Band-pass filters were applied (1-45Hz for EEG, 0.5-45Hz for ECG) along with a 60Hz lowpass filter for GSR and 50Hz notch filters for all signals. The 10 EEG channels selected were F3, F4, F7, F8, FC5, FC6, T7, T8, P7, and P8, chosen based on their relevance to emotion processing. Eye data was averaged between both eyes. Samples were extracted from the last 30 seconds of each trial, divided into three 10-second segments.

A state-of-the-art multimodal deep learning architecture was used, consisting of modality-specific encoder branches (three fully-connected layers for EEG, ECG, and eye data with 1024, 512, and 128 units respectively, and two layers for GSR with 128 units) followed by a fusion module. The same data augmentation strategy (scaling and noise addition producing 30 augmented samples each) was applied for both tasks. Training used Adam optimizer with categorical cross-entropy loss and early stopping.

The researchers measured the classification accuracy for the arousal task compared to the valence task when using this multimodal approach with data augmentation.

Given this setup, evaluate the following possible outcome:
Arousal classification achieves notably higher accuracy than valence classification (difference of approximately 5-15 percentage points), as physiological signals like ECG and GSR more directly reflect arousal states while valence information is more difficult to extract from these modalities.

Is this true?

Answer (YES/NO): NO